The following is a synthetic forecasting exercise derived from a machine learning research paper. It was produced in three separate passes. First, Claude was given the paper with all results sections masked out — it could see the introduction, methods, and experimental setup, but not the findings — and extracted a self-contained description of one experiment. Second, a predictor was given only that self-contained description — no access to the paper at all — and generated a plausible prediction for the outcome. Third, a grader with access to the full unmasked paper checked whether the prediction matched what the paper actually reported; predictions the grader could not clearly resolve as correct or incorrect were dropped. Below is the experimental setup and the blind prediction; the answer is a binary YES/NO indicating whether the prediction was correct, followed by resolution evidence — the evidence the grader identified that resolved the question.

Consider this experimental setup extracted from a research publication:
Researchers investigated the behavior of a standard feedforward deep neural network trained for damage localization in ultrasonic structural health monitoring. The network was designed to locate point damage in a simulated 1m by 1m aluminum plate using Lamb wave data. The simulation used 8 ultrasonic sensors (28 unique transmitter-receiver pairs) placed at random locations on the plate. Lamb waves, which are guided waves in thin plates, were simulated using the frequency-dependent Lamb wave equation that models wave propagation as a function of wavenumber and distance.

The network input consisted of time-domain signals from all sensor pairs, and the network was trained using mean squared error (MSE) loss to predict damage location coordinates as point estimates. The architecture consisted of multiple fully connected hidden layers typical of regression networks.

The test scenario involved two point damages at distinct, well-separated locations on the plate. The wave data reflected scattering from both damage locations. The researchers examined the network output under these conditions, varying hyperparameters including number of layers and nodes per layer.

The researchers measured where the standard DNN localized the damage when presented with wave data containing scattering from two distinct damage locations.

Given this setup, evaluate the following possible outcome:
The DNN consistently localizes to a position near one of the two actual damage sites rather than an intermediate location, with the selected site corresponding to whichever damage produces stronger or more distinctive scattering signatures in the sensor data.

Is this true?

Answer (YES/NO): NO